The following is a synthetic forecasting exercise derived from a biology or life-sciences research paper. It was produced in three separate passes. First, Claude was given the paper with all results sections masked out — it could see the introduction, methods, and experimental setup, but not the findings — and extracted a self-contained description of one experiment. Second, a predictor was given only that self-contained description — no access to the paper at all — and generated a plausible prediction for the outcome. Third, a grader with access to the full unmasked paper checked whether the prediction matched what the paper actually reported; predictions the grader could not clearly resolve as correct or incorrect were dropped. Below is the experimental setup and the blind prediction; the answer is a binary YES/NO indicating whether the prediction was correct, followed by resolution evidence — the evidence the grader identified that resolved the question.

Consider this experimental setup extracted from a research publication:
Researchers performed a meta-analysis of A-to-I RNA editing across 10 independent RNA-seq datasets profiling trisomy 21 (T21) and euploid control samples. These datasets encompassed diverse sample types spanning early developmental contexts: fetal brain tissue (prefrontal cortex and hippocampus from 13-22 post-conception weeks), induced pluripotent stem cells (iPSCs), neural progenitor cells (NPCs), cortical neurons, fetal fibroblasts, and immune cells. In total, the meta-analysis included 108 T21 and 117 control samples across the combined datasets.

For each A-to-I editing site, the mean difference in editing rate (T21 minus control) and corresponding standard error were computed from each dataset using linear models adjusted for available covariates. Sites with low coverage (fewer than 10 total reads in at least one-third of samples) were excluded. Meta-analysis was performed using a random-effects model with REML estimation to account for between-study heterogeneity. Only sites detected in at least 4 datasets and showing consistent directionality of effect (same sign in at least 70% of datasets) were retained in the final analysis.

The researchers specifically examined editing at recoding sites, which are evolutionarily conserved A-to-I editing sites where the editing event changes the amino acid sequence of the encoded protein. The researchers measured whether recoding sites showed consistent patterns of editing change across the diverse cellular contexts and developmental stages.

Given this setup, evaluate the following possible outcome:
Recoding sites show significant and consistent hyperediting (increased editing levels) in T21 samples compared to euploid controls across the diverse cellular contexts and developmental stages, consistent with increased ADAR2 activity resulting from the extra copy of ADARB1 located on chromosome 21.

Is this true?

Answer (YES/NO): YES